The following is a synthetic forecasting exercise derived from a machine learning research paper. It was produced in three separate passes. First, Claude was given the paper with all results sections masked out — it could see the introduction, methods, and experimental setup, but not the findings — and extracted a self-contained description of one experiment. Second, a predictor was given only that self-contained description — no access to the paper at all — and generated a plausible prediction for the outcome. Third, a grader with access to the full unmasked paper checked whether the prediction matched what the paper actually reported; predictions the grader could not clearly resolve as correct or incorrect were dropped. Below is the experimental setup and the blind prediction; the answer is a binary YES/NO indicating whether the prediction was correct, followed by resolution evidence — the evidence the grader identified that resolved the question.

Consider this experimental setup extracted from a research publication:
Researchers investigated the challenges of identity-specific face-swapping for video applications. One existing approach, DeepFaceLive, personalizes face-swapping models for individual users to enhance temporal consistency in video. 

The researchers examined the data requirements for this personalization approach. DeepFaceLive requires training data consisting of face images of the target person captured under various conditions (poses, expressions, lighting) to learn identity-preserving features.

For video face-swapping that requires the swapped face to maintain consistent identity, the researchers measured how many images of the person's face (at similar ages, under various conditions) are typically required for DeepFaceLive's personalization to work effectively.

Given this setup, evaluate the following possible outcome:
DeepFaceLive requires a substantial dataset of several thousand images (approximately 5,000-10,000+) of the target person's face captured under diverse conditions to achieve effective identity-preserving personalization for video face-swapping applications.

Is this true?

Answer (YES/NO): YES